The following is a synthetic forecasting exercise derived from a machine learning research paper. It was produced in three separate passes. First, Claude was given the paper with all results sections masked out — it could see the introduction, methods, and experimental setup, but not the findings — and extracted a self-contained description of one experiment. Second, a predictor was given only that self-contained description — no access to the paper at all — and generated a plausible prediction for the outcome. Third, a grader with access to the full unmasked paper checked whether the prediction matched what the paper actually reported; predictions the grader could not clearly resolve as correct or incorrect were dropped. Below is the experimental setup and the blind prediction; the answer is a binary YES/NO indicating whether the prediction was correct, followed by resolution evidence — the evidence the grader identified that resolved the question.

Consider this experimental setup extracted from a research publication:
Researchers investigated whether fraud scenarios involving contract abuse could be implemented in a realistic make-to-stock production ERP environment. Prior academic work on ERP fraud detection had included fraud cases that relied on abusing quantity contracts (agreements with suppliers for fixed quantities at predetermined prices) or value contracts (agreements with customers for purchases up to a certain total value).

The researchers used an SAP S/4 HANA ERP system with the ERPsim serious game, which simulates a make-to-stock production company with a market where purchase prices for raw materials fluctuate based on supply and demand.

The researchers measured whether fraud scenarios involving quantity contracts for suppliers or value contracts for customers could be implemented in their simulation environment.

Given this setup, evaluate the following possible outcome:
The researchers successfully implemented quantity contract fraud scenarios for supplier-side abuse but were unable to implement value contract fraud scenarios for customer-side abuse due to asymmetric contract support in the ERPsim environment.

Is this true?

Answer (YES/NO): NO